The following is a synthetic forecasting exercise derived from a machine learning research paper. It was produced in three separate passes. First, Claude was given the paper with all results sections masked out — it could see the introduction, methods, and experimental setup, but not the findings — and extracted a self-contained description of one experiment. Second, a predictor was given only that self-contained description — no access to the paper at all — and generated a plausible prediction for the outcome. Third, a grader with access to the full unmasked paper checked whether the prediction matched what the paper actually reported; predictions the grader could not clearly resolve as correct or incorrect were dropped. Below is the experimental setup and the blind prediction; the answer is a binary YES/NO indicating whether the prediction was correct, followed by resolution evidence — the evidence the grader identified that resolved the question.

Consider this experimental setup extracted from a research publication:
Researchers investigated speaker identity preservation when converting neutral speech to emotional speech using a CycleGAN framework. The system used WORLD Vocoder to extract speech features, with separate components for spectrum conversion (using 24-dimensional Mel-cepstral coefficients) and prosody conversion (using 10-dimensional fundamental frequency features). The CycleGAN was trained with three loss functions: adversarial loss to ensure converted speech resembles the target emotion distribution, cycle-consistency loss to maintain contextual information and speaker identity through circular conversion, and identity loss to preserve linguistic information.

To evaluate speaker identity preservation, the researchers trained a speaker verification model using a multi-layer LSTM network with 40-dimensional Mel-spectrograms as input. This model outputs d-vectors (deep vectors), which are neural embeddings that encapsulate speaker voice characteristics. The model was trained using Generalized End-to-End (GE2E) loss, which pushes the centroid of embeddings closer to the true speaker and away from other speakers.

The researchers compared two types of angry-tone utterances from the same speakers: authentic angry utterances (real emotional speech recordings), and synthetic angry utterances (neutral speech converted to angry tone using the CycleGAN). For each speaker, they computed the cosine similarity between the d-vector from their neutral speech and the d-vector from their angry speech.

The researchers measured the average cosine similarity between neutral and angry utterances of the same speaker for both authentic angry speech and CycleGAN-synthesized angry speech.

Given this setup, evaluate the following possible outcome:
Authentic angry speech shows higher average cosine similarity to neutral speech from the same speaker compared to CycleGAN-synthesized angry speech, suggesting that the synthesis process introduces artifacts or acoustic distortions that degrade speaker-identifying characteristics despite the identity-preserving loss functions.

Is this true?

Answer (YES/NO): NO